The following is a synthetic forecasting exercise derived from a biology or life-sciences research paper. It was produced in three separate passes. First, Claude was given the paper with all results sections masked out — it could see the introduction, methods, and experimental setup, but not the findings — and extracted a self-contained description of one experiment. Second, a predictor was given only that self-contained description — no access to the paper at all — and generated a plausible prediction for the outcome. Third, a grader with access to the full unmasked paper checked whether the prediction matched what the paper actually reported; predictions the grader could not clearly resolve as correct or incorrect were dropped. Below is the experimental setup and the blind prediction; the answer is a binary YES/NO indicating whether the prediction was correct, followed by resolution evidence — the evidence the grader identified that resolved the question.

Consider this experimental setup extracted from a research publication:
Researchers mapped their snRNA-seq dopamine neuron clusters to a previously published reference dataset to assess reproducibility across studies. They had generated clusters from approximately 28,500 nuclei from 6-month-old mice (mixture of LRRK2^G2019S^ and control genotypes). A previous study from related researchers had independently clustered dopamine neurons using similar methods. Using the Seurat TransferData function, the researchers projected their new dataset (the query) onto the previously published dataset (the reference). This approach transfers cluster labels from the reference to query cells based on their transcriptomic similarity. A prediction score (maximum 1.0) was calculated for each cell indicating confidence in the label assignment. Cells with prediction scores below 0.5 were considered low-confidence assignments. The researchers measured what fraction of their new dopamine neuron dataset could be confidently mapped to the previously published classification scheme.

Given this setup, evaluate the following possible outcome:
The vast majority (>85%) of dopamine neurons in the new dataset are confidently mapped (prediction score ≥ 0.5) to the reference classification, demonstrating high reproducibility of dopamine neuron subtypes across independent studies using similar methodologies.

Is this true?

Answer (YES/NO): YES